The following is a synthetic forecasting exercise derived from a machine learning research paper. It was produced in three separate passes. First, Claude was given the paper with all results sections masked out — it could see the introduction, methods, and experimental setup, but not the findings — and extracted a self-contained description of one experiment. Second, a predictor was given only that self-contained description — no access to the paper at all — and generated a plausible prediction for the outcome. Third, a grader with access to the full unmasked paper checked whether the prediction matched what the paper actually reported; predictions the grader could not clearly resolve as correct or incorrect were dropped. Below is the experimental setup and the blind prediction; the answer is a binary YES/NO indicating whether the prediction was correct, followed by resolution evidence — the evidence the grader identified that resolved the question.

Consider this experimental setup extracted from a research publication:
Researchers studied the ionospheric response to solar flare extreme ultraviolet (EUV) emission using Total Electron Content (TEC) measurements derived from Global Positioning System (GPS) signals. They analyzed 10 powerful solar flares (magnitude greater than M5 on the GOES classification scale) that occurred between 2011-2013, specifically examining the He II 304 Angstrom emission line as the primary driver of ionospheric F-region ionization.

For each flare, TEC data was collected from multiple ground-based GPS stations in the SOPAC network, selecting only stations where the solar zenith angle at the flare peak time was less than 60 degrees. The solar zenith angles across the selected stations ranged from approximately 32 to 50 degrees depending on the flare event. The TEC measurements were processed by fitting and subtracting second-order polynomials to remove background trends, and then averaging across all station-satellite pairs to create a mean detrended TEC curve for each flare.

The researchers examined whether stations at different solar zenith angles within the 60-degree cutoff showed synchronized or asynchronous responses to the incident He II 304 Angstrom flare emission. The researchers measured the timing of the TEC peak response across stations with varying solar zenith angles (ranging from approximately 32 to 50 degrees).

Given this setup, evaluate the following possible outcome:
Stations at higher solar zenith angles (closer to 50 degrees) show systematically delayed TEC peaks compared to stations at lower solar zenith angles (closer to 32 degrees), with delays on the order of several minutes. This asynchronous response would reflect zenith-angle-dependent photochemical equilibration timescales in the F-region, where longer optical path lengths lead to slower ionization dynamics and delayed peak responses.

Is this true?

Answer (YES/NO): NO